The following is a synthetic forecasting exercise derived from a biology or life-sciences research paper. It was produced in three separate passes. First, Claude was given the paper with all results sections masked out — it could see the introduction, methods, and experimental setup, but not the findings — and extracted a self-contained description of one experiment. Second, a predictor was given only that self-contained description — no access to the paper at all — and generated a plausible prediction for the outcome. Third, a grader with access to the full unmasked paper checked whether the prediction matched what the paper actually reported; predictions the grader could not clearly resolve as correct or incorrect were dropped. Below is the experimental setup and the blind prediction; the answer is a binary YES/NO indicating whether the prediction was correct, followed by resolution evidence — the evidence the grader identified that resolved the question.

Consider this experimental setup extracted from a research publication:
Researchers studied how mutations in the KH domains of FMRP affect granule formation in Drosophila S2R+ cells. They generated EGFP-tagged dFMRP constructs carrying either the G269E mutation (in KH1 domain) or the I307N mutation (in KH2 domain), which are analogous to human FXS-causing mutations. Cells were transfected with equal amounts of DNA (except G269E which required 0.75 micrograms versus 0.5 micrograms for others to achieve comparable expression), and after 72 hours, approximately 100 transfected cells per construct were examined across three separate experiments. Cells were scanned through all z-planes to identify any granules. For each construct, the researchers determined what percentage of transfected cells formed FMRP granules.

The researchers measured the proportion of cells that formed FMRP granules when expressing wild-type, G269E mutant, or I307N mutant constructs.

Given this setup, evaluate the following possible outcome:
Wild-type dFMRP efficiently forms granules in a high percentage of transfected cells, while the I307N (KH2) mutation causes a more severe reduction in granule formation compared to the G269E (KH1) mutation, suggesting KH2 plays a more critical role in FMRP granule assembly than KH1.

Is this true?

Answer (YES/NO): NO